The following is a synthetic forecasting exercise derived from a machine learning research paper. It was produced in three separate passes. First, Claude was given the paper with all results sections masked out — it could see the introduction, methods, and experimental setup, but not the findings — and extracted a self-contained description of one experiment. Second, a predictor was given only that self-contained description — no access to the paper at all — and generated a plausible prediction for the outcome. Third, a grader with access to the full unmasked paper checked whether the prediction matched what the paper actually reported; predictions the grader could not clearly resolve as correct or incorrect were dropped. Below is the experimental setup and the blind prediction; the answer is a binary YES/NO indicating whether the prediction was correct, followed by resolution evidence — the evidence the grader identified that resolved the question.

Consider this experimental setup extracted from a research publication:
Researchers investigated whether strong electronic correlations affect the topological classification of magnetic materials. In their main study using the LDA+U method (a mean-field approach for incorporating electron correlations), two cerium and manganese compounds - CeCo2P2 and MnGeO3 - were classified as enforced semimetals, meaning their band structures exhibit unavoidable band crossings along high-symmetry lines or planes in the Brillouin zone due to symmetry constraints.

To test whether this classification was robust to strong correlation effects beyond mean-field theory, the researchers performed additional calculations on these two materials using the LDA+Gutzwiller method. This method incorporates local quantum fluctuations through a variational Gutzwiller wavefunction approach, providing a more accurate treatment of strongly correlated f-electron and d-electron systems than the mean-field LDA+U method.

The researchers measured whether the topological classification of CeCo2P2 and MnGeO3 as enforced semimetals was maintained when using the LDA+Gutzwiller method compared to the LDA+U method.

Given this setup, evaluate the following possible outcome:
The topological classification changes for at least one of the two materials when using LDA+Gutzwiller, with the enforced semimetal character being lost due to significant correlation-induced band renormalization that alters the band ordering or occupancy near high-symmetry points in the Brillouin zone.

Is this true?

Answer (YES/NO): NO